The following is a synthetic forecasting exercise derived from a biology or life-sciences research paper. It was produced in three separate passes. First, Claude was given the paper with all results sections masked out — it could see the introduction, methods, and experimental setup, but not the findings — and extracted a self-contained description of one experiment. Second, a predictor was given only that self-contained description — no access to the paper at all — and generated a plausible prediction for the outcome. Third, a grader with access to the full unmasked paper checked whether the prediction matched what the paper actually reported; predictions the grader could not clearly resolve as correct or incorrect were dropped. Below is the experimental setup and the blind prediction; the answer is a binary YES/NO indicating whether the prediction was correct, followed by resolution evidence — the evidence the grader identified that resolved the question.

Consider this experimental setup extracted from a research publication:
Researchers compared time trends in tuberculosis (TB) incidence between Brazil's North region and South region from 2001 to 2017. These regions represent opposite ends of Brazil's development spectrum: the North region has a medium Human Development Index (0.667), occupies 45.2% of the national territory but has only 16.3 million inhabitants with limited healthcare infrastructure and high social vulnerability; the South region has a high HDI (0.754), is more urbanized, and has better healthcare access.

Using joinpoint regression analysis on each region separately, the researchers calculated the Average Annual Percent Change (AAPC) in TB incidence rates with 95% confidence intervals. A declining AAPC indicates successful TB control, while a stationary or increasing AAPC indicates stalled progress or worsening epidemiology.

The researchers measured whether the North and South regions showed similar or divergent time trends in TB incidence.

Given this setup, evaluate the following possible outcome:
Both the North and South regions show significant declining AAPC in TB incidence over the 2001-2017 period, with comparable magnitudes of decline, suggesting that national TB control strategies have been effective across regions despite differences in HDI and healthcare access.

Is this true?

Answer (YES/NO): NO